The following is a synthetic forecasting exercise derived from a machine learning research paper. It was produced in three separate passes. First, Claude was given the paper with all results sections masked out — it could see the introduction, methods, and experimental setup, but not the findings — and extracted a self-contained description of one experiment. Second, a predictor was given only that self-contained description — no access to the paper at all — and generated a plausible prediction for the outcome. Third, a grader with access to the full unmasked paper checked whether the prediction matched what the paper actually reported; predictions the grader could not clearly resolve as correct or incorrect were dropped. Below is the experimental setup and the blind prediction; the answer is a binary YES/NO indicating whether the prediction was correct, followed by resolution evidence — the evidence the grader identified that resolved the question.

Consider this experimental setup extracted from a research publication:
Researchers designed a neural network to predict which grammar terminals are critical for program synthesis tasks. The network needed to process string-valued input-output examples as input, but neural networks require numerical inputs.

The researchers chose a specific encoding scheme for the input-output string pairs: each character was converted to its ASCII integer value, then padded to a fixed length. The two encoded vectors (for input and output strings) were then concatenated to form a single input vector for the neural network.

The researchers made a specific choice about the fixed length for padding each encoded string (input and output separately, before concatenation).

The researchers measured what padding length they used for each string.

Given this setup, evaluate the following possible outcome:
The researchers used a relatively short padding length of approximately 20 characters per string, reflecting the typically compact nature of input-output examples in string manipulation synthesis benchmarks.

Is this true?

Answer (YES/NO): YES